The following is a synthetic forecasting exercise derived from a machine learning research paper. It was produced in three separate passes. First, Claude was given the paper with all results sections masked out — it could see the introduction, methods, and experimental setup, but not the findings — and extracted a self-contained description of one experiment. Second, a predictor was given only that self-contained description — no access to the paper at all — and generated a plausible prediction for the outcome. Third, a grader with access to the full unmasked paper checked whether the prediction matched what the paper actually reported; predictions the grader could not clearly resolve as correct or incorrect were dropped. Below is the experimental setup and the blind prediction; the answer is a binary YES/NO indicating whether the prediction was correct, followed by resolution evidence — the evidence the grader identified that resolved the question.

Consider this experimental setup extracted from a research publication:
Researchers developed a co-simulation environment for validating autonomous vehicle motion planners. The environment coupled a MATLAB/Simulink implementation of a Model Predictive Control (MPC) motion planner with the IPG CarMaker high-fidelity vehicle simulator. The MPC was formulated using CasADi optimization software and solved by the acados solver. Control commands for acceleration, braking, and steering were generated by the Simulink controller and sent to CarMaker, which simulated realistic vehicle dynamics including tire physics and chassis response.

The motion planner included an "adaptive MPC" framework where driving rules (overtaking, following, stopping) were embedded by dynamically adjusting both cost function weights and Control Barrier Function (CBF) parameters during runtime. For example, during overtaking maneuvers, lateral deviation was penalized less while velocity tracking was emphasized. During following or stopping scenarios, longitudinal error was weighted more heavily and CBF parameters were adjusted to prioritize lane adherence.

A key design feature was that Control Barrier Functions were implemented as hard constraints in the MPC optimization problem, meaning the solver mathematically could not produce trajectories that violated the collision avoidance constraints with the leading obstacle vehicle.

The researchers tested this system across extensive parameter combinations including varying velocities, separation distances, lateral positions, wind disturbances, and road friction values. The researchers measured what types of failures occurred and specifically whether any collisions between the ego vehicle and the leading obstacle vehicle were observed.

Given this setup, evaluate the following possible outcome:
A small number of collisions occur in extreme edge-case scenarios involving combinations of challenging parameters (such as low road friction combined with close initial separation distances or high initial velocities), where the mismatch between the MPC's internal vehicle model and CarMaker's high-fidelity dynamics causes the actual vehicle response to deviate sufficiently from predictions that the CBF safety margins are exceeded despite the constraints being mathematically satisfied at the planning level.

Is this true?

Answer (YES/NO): NO